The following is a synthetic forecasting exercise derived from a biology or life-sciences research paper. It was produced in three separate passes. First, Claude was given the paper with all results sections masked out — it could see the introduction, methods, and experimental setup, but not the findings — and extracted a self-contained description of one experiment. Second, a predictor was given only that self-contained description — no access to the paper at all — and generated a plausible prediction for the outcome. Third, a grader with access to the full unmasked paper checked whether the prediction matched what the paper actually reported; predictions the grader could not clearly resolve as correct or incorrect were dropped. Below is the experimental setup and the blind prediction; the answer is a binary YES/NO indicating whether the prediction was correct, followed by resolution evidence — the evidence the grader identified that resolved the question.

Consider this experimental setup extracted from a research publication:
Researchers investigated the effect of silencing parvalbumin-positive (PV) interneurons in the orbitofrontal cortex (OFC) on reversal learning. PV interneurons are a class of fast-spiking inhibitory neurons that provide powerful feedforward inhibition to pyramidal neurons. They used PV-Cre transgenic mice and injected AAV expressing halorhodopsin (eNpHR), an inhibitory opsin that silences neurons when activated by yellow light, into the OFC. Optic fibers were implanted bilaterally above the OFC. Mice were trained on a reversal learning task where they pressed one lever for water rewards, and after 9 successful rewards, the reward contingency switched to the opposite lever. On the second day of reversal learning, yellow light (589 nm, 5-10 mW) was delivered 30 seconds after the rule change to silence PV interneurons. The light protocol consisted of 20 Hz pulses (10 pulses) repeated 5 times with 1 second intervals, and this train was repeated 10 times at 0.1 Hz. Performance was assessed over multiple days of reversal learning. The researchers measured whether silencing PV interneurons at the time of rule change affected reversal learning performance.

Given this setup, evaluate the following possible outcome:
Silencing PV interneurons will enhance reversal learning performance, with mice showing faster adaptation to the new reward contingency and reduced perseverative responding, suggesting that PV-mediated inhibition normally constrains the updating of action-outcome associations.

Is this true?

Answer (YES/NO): YES